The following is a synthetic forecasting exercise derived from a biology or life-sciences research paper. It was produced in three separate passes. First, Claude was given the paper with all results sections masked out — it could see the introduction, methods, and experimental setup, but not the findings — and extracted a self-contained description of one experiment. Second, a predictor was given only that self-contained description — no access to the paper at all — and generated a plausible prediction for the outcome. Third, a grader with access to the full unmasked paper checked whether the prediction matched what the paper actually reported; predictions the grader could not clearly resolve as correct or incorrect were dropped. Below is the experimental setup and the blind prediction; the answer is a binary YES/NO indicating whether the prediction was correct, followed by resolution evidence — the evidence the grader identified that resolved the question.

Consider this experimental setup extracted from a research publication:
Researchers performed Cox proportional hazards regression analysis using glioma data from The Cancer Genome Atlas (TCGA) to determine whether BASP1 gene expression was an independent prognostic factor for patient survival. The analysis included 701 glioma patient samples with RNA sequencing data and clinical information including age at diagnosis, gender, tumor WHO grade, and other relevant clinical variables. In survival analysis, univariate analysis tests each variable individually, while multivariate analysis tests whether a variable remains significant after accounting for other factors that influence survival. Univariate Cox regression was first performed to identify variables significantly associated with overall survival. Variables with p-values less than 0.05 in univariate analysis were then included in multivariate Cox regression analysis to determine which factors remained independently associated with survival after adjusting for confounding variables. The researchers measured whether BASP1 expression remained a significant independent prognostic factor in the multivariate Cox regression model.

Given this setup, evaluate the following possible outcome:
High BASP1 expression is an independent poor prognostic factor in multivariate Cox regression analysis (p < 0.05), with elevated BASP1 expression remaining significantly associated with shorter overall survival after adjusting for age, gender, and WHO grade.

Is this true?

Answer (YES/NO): NO